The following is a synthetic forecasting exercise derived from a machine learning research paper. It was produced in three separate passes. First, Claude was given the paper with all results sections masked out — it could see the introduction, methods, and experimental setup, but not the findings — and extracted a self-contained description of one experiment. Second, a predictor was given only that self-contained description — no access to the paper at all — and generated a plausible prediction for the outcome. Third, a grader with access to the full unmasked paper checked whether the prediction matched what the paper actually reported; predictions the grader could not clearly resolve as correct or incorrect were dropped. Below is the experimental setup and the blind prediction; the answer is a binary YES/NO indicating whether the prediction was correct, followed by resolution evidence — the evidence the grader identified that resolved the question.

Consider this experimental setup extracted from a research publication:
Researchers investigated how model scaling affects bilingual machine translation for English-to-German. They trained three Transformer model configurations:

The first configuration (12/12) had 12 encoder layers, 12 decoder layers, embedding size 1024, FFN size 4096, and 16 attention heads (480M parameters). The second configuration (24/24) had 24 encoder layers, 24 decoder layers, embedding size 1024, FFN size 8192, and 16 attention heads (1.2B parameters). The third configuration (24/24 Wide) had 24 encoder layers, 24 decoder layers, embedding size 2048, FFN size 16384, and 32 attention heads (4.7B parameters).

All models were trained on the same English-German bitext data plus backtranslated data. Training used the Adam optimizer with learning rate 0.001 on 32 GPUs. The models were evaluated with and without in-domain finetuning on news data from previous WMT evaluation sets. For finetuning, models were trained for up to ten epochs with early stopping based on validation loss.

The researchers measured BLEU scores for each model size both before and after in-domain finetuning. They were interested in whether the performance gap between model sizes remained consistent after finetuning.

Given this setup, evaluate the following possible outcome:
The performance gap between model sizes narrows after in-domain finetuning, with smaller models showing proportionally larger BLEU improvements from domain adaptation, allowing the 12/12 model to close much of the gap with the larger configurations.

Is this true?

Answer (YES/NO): YES